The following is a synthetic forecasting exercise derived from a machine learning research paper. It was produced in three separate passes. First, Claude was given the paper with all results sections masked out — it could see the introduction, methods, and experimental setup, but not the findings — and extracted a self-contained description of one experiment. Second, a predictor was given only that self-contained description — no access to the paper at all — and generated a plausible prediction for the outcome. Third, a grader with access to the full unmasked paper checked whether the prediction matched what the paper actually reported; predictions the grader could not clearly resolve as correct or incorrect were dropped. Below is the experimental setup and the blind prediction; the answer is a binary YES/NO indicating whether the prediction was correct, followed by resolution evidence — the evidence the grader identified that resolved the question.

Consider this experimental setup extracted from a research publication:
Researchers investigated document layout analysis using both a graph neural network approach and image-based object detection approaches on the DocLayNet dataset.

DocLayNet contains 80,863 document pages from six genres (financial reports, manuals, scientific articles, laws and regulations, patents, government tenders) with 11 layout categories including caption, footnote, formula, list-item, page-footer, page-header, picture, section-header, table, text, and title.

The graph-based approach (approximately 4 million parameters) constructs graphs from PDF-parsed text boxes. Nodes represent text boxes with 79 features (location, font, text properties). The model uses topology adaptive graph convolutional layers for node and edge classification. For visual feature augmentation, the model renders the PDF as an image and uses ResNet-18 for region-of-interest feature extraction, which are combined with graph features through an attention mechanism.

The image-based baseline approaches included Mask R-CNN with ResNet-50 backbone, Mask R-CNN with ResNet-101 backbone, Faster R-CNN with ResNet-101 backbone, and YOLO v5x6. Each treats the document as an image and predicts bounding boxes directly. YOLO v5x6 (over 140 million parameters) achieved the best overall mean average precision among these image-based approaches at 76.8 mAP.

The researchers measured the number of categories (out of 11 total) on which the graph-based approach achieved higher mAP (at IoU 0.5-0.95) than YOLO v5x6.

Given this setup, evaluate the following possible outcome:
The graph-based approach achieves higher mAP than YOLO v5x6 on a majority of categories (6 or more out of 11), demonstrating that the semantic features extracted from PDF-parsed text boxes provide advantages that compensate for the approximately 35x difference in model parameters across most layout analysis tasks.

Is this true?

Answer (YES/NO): NO